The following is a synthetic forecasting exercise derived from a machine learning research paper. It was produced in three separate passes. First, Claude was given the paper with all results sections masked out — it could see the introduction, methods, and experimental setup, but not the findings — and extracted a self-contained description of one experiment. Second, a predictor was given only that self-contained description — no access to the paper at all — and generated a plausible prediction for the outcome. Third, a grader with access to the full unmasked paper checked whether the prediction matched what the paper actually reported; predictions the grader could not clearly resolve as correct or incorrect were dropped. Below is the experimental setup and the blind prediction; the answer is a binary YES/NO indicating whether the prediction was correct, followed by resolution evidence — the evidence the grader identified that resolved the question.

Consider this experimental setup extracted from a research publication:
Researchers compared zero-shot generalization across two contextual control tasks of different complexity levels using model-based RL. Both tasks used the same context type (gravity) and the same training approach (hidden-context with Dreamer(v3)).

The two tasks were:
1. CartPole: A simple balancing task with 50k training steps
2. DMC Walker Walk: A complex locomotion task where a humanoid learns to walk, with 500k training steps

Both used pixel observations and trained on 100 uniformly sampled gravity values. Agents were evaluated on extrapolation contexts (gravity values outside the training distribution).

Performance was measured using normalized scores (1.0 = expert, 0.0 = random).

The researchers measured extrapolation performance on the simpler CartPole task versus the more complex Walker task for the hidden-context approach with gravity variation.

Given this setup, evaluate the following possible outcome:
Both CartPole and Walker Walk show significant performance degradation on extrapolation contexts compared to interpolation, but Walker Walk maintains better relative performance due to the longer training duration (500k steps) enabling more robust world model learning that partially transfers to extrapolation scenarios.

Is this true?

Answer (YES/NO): NO